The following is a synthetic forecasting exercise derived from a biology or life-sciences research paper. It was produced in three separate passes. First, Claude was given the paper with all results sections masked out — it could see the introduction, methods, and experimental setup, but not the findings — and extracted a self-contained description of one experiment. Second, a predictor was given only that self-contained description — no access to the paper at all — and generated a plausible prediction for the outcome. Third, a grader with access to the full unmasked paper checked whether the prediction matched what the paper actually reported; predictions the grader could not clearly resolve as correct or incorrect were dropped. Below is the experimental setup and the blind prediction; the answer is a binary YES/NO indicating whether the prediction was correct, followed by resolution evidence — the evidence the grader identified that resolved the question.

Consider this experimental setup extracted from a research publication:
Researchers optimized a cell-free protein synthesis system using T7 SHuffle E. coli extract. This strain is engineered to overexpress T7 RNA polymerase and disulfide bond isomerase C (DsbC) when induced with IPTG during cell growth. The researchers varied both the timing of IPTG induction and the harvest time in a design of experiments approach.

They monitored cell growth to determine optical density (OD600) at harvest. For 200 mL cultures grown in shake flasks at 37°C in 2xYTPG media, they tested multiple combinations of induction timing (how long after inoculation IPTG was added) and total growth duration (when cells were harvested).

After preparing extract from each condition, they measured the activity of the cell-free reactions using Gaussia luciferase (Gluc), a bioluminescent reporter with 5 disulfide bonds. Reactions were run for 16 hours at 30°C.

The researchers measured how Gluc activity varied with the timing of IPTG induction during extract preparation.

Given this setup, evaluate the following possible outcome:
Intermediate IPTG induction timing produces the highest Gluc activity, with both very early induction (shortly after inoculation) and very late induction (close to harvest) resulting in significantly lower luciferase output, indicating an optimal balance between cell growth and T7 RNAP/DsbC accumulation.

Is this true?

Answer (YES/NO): YES